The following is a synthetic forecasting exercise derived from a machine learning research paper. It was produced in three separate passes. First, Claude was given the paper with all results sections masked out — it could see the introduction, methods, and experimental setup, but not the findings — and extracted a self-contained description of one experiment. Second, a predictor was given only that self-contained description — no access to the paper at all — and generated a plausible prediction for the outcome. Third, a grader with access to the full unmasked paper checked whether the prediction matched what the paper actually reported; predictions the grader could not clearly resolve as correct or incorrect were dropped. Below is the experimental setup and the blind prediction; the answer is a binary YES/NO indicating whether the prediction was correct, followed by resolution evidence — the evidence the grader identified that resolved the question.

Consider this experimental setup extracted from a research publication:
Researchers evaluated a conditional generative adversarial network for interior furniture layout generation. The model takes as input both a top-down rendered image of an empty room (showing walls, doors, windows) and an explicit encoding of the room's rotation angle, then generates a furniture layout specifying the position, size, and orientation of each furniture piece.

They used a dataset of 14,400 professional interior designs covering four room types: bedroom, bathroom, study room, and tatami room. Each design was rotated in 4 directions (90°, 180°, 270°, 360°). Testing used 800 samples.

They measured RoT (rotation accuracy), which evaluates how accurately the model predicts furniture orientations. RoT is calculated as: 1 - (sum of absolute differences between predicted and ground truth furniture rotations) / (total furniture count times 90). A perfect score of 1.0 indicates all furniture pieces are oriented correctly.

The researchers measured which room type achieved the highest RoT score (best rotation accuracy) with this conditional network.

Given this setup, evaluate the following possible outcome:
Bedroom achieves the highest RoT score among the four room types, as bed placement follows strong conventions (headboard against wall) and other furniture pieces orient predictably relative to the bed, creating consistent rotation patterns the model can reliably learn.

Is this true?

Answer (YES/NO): NO